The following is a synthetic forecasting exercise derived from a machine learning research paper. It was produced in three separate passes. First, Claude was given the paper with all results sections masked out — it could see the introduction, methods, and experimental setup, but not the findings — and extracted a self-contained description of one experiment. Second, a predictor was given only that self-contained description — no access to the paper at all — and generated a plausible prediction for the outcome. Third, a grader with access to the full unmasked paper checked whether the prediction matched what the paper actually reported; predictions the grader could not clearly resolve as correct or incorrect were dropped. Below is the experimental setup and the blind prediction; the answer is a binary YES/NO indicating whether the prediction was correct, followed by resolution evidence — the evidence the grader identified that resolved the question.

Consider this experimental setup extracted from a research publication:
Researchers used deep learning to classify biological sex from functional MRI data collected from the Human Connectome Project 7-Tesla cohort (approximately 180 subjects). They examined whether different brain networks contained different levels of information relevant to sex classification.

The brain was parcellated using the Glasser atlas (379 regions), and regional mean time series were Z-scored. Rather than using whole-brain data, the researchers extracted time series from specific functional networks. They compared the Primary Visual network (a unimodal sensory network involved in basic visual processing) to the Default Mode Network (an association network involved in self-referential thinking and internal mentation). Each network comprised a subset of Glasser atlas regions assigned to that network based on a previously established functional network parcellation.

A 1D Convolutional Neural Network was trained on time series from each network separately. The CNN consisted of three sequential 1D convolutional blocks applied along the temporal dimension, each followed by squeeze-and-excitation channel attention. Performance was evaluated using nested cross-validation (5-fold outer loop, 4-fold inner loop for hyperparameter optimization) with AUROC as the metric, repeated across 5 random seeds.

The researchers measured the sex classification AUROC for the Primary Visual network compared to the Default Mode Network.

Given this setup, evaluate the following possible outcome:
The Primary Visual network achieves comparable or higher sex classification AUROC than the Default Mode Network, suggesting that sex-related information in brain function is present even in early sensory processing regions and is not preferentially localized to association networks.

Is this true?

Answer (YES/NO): NO